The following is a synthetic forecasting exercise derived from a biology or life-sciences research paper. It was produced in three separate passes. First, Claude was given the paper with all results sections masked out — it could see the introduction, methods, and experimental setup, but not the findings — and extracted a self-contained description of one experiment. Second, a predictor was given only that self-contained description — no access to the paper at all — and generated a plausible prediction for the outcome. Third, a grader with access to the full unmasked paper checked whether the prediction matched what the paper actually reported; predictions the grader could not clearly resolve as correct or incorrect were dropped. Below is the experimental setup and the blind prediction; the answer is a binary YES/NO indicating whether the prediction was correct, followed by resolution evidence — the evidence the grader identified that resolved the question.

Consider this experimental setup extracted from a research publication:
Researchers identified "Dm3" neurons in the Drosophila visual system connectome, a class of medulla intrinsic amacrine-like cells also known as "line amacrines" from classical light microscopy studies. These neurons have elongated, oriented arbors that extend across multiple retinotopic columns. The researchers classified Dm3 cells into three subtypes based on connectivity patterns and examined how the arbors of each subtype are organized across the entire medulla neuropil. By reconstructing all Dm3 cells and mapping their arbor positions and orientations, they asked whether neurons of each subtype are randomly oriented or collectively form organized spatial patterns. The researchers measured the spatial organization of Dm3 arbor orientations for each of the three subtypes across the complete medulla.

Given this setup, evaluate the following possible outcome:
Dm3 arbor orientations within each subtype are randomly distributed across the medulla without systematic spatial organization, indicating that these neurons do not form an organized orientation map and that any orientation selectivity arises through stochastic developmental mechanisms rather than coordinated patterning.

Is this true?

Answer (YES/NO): NO